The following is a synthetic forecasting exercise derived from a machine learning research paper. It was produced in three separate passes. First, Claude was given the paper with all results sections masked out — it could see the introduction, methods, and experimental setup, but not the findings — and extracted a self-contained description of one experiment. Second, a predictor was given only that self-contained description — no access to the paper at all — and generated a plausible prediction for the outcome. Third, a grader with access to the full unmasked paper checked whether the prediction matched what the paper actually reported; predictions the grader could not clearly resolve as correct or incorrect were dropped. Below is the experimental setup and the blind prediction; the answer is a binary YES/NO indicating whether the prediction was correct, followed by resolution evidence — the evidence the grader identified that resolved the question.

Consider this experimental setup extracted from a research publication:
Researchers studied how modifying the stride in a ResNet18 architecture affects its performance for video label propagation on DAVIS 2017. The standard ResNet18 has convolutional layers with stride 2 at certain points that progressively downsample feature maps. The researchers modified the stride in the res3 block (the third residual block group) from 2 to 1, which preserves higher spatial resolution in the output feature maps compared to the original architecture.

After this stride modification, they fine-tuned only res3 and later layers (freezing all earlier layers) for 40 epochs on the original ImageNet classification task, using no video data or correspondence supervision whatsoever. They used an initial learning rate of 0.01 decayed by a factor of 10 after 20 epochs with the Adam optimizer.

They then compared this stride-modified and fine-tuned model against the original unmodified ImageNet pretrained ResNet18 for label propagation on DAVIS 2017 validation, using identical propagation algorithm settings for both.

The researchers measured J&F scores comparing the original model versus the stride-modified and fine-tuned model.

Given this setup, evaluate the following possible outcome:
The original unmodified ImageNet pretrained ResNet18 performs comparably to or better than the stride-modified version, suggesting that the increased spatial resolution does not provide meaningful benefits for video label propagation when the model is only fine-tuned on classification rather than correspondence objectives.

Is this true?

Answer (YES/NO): NO